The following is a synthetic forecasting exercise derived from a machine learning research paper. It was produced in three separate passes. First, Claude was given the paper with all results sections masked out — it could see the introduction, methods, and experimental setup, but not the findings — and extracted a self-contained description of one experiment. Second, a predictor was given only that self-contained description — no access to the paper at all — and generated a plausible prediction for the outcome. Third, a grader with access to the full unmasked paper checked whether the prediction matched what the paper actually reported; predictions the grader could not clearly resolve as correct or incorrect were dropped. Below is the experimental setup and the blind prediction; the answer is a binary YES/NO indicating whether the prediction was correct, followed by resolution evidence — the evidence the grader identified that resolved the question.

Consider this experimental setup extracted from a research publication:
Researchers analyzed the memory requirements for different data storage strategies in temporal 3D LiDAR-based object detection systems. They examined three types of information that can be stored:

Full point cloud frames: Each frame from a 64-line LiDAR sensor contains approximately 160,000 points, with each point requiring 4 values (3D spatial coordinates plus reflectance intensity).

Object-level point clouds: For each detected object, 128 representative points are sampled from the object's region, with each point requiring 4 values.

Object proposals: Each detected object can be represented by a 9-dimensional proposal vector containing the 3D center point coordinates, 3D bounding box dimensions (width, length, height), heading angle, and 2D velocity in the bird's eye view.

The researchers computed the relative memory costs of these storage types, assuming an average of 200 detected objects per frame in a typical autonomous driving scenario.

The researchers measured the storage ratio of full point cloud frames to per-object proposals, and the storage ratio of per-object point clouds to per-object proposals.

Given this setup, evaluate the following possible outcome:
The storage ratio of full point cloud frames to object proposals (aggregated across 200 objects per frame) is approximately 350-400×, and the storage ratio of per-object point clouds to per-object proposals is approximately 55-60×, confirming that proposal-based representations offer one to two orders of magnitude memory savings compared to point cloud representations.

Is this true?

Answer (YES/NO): YES